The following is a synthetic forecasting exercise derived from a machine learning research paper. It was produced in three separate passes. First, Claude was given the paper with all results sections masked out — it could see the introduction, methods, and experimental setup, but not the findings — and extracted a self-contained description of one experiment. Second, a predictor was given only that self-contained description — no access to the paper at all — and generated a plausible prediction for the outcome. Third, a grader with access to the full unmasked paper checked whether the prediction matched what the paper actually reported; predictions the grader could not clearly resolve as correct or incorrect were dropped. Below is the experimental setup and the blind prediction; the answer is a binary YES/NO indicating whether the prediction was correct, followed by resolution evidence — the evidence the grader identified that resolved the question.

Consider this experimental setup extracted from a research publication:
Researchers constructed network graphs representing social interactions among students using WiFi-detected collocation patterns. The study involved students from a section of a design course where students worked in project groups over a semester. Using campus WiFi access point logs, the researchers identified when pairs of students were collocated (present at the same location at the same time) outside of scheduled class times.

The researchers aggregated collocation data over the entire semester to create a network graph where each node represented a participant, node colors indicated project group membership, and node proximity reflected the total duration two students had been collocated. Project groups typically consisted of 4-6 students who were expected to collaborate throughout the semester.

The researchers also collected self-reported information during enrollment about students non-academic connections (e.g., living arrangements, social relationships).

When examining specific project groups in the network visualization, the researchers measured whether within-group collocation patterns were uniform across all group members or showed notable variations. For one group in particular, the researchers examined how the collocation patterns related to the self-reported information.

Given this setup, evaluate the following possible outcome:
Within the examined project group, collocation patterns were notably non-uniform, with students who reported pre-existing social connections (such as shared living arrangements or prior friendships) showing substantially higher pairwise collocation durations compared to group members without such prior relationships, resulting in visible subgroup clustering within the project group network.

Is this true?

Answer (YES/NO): YES